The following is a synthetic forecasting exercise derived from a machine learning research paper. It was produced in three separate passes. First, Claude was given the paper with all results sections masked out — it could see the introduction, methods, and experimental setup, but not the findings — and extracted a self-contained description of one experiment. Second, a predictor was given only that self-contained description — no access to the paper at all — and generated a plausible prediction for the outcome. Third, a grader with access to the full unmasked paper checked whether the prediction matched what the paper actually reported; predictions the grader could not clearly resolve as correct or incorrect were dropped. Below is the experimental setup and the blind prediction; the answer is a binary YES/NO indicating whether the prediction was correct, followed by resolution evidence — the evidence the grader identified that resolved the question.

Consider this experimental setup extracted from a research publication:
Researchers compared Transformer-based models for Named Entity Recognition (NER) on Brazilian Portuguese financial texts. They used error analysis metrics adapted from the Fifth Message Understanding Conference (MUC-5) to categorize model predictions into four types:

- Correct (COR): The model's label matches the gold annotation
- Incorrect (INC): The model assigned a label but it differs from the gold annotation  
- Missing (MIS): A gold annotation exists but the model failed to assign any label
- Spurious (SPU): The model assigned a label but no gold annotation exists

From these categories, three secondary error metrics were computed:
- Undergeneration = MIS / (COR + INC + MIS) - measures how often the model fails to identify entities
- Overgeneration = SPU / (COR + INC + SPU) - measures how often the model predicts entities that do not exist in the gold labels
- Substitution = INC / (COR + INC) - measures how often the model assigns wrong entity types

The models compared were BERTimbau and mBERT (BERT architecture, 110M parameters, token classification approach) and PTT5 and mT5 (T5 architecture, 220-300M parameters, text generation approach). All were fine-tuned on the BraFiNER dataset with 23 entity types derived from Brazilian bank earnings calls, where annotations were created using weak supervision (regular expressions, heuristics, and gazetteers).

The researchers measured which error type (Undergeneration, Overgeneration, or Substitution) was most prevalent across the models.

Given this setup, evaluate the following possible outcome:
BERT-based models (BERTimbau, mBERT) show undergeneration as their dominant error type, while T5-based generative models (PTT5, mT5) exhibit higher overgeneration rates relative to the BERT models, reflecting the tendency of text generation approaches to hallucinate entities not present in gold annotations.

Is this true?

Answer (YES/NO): NO